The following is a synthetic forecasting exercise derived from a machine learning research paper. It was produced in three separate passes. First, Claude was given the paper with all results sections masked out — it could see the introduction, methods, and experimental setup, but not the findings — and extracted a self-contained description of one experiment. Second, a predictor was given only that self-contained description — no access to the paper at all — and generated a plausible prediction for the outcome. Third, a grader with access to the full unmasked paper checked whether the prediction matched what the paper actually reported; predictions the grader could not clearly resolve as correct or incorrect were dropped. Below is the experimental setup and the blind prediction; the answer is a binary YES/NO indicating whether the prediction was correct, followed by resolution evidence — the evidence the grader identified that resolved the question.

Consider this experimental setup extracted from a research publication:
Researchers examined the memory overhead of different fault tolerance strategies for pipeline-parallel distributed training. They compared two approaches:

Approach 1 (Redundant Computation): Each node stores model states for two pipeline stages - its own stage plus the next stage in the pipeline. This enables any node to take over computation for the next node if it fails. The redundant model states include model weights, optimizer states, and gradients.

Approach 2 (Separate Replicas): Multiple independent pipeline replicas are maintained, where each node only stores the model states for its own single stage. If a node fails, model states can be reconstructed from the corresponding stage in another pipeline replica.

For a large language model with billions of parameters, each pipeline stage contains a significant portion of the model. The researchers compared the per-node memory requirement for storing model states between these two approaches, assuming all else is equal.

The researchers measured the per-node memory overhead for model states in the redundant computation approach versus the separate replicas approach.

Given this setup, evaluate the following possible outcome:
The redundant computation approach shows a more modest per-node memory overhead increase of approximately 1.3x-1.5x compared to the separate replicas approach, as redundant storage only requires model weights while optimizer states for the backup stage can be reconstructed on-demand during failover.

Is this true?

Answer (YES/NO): NO